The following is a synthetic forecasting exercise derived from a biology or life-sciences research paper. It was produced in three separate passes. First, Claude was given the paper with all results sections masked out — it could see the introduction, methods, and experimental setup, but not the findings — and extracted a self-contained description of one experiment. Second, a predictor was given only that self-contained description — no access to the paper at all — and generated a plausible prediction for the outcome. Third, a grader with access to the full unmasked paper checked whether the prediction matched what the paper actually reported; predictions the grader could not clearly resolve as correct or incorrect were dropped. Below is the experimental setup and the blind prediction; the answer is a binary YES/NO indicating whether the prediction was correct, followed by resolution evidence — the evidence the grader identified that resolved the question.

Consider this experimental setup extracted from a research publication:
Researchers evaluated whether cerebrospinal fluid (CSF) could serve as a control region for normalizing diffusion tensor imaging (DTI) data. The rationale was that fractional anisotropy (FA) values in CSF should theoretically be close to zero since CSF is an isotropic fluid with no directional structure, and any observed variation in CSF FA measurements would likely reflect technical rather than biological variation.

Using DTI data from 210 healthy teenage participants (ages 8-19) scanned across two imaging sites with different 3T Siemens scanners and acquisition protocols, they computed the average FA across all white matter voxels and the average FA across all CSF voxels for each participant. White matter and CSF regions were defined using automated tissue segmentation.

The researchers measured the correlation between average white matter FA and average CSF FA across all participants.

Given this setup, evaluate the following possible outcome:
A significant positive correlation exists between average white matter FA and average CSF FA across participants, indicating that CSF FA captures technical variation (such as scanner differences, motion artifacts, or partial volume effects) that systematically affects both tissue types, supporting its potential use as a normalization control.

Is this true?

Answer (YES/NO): YES